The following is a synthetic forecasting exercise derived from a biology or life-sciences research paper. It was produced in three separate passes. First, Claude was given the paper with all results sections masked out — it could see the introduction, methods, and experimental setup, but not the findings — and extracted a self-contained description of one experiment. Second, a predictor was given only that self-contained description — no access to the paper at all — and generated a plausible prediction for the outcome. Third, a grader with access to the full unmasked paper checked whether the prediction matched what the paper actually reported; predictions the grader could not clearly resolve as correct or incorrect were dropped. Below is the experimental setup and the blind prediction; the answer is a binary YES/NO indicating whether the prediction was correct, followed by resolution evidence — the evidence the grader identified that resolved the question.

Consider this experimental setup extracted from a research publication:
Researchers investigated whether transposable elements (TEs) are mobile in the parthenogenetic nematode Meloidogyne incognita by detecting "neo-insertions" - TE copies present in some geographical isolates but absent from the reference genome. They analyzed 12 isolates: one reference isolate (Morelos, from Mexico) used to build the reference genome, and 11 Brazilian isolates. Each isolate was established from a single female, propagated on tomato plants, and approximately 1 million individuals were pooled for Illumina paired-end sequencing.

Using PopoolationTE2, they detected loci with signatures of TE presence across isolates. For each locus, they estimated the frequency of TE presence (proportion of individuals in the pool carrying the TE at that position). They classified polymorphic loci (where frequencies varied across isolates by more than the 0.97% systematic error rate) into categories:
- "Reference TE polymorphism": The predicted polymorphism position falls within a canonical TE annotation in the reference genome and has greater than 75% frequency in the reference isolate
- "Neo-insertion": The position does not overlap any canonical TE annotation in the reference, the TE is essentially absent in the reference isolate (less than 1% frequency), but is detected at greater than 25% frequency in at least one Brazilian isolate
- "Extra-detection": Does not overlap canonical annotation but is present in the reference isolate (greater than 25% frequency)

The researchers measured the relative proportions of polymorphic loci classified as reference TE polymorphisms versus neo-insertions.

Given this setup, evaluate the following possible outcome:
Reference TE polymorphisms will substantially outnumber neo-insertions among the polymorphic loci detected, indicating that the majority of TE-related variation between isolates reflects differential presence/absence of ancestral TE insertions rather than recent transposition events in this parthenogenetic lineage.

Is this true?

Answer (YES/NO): YES